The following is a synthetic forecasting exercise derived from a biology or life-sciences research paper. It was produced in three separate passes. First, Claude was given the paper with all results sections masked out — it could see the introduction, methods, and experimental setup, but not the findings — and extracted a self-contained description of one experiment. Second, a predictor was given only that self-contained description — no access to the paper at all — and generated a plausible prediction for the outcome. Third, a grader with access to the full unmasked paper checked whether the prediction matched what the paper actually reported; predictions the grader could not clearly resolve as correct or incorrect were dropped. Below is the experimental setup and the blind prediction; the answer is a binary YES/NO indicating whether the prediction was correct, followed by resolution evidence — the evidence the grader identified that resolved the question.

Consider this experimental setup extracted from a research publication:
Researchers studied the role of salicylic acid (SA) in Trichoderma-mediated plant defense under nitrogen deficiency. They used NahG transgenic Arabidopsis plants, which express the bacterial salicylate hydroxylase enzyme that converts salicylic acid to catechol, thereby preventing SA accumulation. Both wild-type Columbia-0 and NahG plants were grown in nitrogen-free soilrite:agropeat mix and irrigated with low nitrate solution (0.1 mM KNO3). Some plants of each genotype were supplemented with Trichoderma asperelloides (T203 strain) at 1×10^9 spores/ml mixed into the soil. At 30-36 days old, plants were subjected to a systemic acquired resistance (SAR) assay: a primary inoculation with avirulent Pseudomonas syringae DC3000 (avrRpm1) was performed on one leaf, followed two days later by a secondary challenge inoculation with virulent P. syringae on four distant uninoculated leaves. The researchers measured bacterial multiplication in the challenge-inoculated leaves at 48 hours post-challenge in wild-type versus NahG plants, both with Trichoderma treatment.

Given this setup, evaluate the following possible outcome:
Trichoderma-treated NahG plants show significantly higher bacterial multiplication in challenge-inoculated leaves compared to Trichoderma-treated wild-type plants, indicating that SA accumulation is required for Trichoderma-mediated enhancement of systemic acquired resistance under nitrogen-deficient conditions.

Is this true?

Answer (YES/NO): YES